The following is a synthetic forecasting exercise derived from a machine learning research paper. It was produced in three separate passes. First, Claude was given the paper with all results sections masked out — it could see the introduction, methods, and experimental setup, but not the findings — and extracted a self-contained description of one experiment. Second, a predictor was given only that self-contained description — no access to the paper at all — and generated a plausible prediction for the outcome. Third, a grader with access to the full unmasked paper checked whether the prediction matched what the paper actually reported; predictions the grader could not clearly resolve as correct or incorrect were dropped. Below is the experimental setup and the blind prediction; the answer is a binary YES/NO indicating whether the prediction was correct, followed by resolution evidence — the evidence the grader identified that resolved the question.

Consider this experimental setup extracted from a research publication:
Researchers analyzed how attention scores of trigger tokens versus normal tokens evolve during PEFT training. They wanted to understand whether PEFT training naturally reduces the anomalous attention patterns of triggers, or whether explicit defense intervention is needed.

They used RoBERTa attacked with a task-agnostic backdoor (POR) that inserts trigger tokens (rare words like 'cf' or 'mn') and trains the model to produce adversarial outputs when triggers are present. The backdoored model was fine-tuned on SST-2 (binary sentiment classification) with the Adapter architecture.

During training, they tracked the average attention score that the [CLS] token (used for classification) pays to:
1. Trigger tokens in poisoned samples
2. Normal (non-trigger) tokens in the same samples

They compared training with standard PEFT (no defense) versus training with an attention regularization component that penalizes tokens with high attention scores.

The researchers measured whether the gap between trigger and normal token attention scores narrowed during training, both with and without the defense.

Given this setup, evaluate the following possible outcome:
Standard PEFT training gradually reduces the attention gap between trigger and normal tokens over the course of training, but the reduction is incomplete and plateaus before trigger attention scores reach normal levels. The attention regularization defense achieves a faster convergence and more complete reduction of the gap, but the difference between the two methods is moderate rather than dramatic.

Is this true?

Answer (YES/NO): NO